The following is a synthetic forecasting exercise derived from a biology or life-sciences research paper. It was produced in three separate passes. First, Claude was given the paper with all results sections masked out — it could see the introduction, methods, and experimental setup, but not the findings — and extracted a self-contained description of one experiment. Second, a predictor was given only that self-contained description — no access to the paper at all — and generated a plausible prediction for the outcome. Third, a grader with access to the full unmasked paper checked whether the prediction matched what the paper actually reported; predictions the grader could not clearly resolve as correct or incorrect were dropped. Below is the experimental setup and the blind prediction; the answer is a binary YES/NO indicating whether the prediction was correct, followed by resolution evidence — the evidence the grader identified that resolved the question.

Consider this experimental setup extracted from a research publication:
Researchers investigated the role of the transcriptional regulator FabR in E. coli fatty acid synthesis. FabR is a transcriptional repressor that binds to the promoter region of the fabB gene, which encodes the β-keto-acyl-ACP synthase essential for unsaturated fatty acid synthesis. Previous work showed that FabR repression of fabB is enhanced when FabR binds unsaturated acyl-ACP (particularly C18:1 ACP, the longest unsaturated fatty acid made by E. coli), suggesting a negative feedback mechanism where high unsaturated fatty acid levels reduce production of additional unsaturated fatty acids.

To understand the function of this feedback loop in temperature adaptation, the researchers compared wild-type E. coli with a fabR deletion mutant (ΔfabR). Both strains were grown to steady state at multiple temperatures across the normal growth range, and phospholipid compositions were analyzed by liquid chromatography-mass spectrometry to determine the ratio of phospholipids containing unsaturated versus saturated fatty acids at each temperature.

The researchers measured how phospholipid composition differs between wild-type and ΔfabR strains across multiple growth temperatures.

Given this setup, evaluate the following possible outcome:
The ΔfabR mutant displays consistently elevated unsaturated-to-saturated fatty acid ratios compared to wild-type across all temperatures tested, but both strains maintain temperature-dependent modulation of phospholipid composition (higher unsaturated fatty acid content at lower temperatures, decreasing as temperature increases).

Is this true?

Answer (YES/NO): YES